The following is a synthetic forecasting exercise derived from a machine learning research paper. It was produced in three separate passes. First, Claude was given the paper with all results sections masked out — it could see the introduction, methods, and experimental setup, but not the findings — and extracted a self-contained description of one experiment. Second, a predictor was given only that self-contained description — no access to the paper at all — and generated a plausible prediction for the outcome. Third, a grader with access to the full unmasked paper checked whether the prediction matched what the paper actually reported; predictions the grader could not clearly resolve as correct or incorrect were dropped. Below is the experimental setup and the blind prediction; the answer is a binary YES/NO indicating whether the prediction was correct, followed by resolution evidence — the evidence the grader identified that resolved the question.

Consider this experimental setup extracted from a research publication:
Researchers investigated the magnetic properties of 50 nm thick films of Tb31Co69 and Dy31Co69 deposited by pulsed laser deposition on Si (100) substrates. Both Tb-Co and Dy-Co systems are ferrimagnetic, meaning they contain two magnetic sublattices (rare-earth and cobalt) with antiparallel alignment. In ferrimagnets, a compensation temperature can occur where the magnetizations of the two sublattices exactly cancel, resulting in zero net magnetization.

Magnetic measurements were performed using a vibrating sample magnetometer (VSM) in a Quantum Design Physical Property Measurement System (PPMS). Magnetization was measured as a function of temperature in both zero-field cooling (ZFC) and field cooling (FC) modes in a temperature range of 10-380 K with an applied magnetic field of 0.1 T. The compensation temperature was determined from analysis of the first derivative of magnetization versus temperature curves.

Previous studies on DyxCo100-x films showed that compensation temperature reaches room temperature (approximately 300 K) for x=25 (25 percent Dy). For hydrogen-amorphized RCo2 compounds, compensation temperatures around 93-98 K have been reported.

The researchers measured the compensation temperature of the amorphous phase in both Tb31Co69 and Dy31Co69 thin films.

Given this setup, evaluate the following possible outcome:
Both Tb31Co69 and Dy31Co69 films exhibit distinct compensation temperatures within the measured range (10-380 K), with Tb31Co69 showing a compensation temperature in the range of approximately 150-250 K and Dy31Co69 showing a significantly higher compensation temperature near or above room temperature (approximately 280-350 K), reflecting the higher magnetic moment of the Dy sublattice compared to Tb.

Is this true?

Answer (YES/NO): NO